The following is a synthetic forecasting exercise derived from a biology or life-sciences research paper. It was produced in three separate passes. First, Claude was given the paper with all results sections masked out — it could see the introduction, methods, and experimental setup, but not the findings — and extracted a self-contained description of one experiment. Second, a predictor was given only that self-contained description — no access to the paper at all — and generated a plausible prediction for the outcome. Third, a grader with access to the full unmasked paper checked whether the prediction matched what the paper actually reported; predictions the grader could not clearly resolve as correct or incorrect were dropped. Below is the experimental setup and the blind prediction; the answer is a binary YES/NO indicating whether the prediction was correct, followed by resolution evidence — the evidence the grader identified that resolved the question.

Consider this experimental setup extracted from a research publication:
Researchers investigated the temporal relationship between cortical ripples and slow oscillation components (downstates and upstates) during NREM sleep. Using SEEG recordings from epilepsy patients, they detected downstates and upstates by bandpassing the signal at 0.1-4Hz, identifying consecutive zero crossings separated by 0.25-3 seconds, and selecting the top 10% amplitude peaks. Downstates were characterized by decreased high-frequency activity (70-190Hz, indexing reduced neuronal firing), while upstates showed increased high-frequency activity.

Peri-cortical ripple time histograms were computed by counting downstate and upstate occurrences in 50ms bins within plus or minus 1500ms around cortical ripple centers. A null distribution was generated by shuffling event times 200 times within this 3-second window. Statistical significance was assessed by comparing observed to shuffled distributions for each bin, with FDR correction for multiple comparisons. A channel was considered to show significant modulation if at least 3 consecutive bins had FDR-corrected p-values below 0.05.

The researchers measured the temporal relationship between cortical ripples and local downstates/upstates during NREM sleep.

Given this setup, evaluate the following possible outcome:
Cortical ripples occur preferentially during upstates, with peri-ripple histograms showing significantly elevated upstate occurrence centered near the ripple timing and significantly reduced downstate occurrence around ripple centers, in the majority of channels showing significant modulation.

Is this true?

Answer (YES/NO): NO